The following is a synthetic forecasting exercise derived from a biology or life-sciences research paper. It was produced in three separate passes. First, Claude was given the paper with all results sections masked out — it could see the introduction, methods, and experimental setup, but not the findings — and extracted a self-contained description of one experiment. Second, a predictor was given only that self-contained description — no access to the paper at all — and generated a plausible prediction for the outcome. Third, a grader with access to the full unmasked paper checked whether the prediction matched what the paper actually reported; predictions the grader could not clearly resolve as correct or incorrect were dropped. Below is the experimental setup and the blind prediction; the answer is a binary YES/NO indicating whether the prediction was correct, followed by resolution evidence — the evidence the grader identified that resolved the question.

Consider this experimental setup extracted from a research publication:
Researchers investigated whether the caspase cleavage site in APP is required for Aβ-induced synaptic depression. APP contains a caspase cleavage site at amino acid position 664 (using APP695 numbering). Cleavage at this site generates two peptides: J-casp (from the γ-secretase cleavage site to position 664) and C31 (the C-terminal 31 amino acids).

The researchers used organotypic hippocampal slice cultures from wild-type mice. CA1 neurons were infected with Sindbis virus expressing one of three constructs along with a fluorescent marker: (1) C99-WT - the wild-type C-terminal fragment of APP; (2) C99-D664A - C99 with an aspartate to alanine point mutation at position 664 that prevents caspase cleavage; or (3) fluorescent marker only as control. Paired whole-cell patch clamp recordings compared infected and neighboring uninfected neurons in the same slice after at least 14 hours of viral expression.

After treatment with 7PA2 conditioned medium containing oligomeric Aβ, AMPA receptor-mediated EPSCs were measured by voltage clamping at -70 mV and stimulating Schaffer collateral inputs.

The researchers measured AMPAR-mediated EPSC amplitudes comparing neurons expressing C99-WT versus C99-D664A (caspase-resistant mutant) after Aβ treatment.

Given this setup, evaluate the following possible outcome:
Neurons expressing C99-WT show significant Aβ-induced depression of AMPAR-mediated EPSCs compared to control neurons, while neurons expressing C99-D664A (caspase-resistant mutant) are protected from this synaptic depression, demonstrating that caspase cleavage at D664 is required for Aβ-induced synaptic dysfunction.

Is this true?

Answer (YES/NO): YES